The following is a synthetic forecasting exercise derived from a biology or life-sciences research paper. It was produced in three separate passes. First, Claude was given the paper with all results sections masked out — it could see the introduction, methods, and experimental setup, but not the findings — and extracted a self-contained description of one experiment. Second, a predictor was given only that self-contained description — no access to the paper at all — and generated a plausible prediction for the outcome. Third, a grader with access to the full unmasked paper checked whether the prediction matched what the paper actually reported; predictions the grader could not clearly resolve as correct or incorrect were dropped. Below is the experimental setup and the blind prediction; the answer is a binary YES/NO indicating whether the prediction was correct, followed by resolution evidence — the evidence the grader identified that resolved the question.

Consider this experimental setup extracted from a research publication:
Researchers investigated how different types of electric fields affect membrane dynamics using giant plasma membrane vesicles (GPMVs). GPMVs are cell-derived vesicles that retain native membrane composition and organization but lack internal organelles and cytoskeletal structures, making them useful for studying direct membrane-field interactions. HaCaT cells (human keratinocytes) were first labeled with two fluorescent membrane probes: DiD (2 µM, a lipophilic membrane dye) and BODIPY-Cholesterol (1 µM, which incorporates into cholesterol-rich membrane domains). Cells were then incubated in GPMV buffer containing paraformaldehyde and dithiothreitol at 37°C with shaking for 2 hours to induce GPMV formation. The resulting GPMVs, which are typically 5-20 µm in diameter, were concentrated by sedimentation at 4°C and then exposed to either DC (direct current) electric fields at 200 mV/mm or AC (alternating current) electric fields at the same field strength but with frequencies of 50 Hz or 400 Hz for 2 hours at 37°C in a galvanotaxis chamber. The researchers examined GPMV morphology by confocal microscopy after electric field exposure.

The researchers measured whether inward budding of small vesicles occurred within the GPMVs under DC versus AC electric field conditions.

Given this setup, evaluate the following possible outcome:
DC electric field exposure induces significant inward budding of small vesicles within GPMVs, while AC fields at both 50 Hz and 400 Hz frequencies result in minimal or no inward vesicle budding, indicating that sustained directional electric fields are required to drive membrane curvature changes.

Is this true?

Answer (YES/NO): YES